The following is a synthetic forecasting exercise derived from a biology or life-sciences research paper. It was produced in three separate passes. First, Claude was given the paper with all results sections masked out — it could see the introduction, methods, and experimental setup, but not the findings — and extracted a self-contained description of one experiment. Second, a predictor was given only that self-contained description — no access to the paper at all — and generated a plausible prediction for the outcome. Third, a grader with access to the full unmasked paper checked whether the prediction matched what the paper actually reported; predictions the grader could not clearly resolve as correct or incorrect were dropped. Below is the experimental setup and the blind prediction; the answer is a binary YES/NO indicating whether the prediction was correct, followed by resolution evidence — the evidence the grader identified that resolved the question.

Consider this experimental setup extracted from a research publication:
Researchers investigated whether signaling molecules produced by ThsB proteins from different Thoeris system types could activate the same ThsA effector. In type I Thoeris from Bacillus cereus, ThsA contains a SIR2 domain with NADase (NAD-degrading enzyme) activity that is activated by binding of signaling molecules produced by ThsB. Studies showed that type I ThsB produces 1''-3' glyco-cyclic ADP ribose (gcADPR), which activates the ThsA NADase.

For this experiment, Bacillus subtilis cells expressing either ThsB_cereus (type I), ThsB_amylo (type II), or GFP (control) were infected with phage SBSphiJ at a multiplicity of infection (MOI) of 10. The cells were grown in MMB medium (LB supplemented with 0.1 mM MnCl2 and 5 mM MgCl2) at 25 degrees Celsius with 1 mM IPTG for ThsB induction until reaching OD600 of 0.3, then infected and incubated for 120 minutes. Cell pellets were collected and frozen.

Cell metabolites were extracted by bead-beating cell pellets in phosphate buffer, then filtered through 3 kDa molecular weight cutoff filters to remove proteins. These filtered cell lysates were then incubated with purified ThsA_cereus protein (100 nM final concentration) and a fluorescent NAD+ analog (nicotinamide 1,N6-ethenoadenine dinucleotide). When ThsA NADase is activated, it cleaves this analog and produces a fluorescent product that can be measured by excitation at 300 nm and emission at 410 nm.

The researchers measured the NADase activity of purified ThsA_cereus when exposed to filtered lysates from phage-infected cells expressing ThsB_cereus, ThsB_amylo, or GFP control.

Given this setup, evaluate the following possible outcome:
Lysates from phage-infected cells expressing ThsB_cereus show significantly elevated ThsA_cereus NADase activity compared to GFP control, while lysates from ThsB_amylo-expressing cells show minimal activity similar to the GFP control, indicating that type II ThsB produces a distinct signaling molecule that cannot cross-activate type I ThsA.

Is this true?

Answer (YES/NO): YES